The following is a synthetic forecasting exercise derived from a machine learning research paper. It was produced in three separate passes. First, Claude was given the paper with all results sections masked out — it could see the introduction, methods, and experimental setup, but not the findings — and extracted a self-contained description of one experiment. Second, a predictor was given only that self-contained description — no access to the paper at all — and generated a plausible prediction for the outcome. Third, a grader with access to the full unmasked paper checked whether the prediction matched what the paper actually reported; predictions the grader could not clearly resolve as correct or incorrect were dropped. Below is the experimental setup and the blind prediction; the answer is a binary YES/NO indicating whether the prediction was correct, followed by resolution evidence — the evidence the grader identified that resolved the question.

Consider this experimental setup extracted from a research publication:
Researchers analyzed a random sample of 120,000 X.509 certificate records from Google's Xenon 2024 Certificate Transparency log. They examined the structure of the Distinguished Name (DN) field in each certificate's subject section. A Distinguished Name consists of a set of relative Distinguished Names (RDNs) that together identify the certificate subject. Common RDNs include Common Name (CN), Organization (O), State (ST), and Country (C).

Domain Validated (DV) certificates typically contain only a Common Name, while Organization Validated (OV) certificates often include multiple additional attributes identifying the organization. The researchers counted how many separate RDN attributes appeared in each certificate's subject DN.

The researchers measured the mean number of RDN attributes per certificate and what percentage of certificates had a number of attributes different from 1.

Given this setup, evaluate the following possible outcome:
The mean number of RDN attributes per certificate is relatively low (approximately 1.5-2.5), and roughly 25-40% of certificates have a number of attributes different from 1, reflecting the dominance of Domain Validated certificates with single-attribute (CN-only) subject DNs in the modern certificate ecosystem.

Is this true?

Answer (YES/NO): NO